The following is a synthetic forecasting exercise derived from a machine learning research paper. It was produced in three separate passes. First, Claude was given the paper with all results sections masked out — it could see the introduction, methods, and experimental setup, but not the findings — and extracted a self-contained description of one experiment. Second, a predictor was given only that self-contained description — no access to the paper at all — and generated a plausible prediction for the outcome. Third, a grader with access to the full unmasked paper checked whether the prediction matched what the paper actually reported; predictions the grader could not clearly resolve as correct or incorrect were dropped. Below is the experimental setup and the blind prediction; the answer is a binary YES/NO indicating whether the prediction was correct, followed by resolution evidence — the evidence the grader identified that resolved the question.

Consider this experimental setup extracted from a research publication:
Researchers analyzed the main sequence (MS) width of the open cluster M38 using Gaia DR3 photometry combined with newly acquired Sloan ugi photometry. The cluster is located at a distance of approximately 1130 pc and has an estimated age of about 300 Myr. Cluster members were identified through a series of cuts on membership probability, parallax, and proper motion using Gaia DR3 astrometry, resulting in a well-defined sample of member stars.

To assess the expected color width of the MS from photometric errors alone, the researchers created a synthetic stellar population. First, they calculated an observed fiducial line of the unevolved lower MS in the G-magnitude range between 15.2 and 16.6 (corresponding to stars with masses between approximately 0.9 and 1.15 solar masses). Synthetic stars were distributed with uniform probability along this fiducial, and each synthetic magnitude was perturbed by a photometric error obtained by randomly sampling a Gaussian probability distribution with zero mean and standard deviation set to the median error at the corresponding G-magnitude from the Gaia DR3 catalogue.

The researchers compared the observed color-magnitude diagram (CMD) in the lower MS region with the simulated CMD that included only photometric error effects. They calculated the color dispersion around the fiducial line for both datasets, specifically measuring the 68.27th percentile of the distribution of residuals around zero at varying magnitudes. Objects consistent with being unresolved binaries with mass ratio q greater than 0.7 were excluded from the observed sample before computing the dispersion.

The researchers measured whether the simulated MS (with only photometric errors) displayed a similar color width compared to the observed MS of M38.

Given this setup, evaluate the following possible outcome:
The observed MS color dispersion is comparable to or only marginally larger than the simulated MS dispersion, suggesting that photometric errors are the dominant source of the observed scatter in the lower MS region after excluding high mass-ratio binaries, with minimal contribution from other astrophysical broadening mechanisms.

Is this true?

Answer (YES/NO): NO